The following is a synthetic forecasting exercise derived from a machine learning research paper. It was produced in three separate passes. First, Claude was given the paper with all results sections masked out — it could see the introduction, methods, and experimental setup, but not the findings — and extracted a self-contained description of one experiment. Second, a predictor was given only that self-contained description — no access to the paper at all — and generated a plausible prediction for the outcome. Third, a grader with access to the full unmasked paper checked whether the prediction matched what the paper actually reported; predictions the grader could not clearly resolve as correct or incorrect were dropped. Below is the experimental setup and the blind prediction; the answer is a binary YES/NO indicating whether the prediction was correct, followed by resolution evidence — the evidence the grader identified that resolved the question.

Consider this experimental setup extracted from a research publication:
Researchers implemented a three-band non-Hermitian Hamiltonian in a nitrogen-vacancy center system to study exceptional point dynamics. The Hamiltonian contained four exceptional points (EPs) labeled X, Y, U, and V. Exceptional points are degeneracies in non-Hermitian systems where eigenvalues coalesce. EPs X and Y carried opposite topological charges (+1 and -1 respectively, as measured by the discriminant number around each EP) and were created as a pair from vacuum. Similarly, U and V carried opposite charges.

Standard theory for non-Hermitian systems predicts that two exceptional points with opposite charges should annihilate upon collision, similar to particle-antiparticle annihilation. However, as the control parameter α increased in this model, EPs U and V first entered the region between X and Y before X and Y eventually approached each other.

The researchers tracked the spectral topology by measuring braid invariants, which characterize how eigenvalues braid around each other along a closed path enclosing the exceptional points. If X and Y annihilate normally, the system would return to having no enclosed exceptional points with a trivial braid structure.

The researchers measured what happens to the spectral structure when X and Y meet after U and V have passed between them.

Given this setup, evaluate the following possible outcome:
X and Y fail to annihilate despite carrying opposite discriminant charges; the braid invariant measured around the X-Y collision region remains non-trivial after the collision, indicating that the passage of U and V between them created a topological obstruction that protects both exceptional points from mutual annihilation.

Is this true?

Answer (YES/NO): YES